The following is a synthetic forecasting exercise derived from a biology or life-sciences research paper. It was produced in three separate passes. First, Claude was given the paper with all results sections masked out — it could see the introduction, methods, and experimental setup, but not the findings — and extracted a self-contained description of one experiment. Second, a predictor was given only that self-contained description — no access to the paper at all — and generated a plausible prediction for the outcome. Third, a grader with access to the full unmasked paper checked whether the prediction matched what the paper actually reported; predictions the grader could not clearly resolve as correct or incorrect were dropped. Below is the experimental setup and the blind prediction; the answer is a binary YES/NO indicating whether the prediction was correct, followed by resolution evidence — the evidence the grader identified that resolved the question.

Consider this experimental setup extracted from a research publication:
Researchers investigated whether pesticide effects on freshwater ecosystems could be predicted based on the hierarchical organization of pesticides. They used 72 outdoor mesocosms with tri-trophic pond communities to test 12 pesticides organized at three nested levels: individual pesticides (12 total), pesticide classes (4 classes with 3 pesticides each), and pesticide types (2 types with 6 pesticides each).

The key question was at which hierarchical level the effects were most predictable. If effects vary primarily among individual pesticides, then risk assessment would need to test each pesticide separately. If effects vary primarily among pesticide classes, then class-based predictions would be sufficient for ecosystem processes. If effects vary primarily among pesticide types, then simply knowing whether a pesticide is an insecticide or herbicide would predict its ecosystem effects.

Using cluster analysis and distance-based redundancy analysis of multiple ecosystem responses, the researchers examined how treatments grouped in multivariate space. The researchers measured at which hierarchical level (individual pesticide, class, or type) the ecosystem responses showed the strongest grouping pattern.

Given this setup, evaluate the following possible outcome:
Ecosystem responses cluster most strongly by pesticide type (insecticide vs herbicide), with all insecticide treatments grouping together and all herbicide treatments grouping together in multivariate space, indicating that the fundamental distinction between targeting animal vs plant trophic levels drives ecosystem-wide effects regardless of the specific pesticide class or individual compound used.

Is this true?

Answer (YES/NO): YES